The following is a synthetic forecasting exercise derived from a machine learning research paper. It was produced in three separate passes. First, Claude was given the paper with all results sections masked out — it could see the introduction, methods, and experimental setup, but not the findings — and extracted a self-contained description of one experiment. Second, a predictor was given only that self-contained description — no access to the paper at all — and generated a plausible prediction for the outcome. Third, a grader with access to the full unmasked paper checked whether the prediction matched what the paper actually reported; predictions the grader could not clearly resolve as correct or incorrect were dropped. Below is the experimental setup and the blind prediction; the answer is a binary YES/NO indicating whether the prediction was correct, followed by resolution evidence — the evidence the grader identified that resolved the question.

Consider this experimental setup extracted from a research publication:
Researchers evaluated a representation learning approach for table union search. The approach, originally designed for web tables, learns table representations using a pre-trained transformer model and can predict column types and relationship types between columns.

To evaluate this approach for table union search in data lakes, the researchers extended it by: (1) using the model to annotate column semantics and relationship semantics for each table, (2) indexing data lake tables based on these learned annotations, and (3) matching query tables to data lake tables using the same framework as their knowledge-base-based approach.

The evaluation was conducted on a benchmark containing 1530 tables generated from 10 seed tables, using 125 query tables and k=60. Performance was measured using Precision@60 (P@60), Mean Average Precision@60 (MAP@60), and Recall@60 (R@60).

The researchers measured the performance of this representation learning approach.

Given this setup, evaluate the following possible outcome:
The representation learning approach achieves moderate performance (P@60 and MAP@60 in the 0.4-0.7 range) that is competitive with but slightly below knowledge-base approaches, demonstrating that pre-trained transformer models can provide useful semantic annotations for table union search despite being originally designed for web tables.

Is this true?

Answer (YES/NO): NO